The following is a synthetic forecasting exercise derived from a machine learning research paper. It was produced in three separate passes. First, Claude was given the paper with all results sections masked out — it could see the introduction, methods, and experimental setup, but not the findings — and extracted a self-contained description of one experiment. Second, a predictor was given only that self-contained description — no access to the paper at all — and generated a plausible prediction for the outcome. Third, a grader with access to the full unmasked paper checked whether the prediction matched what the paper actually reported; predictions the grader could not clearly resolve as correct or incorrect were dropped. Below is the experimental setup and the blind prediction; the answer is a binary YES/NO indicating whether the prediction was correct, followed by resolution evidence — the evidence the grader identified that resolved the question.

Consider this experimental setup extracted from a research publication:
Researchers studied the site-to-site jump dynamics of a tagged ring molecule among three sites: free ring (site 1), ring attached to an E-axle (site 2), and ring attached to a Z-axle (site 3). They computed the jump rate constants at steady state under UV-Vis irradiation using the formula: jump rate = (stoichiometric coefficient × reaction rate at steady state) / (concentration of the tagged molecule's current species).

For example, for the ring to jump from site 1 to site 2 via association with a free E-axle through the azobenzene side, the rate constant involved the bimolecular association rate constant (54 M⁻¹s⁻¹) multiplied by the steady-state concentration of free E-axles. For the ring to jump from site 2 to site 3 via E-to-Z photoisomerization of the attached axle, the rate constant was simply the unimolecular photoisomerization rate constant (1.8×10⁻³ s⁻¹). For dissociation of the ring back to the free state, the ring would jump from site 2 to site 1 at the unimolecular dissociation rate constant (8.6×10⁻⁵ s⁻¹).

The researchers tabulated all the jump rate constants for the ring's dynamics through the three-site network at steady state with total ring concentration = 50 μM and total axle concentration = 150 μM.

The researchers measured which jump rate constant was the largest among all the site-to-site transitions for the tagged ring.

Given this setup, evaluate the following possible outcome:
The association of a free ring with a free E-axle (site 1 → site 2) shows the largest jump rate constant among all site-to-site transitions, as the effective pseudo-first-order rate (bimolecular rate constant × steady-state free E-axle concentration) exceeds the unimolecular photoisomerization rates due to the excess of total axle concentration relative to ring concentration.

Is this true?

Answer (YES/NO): NO